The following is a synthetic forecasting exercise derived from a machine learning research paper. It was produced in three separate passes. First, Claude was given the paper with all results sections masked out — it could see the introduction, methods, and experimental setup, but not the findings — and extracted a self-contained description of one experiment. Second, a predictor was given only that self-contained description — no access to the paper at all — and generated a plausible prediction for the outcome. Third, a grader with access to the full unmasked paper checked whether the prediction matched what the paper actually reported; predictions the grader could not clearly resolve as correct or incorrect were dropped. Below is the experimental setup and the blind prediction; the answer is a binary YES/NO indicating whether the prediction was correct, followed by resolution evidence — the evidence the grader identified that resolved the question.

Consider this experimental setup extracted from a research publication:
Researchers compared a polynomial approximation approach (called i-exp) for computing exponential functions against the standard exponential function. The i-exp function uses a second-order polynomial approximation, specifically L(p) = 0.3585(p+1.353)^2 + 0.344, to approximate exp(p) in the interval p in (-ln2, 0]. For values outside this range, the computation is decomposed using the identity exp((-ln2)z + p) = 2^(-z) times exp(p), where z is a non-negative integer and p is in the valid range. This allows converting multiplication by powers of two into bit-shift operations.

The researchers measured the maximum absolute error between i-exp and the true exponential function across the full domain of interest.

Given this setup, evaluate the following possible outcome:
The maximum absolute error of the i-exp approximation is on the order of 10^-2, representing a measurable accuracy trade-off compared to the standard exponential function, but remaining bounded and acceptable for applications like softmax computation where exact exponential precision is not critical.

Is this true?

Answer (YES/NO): NO